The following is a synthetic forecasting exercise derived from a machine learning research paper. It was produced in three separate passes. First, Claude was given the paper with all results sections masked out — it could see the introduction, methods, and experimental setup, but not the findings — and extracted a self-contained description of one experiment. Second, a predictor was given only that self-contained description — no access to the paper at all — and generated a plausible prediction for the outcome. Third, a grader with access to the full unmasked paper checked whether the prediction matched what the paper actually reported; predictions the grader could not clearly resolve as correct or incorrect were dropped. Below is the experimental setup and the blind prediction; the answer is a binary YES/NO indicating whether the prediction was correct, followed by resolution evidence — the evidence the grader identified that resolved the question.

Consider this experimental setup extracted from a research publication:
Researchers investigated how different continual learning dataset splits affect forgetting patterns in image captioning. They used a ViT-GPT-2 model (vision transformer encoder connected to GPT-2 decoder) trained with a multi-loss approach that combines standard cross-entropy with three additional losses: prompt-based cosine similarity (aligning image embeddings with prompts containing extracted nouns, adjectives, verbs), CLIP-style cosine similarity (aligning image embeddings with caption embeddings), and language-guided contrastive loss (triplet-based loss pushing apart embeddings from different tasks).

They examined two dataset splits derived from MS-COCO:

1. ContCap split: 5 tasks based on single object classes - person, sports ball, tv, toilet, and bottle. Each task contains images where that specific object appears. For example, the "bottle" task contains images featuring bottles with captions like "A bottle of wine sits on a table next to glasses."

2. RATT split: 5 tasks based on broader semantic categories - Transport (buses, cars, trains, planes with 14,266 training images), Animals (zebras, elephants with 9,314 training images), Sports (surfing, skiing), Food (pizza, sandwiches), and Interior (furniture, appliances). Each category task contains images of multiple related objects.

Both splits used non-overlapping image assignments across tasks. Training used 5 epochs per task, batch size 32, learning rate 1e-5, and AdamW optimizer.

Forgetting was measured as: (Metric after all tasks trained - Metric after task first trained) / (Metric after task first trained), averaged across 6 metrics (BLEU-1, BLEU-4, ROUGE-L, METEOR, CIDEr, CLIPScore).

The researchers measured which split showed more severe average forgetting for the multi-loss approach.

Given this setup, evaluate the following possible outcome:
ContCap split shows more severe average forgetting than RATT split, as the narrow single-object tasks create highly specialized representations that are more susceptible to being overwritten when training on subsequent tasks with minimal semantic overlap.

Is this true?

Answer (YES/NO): NO